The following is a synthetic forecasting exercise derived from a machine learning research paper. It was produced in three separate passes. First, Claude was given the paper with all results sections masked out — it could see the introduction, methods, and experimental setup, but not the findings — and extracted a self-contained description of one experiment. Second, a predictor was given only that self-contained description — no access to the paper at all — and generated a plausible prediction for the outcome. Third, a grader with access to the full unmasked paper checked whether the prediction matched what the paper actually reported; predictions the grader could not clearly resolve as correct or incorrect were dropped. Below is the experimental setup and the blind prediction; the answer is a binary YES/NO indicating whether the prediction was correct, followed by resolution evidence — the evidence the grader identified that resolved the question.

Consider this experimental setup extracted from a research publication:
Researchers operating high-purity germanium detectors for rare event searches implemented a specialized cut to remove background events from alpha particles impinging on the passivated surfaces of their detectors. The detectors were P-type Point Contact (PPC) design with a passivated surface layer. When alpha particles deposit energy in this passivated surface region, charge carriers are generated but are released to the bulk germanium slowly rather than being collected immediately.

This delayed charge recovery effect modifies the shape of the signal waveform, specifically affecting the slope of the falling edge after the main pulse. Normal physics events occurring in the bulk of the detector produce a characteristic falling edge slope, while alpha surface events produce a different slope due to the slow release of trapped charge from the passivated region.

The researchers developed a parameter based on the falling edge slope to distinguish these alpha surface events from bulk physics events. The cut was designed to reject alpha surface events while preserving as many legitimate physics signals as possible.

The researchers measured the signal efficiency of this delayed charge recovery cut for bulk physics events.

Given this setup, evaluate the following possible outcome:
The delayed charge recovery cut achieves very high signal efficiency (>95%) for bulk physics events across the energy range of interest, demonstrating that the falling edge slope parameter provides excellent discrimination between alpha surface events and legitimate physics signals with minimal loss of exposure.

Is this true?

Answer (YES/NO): YES